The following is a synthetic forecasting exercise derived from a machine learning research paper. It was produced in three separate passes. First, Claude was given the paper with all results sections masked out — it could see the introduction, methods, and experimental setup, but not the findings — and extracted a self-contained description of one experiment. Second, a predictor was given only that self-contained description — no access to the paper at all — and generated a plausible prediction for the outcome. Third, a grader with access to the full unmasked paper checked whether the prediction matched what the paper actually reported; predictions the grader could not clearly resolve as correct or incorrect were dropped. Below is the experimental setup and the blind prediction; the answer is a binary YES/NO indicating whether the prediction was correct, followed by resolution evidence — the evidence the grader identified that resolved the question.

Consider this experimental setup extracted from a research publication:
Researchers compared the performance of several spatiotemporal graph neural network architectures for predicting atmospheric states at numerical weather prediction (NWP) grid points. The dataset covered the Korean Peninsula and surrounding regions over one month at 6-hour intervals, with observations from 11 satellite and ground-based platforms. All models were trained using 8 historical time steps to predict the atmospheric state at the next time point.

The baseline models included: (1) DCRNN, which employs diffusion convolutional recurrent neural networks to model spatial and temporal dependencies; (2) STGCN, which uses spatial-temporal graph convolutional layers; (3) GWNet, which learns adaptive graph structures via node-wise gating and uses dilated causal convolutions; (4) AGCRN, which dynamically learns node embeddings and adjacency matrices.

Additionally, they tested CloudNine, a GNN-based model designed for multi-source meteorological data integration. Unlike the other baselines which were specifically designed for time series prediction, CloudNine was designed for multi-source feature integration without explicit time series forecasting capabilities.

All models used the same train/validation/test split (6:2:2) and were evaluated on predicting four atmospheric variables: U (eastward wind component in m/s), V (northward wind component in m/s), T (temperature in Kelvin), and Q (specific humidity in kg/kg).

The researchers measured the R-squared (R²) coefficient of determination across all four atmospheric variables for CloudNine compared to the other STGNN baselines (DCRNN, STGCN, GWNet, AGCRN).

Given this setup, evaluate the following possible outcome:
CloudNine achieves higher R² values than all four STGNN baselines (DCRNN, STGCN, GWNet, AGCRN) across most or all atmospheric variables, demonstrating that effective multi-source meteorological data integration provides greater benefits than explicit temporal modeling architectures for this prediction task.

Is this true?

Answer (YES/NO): NO